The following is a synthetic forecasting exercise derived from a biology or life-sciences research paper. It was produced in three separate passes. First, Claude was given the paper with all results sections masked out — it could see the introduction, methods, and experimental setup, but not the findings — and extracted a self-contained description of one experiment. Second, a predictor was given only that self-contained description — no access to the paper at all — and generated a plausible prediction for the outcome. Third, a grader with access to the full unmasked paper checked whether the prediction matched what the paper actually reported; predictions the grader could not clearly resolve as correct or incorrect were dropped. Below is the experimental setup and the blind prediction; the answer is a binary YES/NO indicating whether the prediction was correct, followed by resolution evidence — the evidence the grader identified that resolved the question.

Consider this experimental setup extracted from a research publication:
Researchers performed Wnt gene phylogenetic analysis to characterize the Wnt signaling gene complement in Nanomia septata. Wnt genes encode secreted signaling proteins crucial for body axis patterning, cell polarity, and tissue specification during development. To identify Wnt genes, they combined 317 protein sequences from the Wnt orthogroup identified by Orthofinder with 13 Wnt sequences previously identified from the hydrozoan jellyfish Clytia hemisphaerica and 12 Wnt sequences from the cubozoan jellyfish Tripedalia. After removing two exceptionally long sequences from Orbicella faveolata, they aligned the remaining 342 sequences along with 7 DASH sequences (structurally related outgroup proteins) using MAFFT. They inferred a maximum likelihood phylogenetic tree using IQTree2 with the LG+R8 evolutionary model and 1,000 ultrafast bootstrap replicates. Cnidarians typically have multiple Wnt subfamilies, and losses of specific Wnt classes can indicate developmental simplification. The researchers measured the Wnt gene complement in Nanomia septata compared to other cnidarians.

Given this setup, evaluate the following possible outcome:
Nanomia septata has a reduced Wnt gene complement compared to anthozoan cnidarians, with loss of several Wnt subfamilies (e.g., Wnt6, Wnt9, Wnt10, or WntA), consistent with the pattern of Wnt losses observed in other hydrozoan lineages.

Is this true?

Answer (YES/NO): NO